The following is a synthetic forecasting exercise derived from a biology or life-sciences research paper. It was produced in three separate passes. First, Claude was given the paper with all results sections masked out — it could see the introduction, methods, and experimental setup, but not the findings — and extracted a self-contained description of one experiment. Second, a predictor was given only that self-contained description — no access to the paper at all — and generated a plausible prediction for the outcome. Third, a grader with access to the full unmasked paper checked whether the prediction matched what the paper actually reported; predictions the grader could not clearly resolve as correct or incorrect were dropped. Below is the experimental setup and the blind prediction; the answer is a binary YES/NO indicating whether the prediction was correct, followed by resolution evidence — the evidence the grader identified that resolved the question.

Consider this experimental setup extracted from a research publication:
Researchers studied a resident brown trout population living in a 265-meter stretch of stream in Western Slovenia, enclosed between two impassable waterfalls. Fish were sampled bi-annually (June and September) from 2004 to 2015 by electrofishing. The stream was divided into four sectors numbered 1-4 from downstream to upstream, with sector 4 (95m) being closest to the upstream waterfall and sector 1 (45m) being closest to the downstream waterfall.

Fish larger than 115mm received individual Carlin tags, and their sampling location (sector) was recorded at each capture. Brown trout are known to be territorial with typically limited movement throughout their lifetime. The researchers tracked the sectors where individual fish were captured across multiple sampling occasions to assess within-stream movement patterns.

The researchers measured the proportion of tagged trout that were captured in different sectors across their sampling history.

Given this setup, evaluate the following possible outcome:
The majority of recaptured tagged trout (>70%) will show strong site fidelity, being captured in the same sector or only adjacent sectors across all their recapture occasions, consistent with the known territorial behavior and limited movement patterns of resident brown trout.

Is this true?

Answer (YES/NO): YES